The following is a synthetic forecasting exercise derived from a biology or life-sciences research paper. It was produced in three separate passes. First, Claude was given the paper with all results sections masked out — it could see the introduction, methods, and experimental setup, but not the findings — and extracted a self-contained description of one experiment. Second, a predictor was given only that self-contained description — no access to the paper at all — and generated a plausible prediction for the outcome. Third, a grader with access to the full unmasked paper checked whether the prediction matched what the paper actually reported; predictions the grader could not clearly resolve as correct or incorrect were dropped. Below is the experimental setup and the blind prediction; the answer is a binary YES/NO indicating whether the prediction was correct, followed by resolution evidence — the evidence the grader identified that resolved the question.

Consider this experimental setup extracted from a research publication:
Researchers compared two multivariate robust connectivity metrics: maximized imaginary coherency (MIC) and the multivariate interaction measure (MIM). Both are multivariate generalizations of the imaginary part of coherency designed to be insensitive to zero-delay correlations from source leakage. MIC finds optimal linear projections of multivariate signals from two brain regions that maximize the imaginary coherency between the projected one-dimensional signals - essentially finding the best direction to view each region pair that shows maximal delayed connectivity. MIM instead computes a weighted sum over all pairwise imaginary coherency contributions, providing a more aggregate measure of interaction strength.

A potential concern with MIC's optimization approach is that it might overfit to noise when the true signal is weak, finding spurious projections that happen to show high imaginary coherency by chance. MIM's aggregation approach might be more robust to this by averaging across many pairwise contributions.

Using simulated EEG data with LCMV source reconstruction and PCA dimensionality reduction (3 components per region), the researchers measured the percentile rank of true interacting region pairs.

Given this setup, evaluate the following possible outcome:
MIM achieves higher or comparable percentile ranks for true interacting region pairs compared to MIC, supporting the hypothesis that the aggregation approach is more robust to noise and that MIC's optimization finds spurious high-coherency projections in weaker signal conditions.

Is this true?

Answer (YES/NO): NO